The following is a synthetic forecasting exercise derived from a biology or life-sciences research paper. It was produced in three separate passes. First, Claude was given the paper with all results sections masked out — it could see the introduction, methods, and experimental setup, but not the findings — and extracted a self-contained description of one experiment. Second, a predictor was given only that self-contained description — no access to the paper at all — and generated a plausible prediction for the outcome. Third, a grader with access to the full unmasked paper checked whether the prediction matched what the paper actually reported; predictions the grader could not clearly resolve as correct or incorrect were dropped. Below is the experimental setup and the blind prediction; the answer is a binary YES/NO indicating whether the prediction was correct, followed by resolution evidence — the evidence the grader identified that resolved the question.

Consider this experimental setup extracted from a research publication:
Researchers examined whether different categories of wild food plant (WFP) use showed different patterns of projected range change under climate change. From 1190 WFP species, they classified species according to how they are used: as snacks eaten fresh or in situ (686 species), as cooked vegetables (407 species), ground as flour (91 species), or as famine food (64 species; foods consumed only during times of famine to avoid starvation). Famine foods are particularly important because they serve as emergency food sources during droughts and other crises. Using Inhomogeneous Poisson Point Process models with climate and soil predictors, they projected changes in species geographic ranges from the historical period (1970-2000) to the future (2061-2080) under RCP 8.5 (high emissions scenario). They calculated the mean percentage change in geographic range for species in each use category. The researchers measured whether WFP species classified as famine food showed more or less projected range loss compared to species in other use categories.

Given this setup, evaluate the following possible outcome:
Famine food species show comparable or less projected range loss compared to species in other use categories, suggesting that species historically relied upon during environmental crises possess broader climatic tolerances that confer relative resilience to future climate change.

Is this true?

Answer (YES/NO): YES